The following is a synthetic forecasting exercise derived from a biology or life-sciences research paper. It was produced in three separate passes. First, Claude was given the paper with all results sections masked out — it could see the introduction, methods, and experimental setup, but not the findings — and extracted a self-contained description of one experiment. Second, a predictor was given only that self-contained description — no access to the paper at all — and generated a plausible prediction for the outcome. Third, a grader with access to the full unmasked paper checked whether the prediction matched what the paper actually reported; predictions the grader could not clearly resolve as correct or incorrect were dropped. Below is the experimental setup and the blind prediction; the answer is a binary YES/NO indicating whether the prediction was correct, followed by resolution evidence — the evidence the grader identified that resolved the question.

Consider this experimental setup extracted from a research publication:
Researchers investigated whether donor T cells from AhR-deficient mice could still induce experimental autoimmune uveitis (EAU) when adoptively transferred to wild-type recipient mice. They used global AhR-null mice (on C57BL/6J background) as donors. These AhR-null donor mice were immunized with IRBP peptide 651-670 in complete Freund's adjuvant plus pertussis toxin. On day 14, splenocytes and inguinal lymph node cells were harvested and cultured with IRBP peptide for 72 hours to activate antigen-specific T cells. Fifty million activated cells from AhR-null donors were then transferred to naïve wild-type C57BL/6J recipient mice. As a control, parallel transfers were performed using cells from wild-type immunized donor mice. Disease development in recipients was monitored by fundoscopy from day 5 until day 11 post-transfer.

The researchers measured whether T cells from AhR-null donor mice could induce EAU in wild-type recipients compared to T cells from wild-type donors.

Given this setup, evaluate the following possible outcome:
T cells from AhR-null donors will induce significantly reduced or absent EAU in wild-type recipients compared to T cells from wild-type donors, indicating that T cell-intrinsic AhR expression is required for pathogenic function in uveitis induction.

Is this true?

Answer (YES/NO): NO